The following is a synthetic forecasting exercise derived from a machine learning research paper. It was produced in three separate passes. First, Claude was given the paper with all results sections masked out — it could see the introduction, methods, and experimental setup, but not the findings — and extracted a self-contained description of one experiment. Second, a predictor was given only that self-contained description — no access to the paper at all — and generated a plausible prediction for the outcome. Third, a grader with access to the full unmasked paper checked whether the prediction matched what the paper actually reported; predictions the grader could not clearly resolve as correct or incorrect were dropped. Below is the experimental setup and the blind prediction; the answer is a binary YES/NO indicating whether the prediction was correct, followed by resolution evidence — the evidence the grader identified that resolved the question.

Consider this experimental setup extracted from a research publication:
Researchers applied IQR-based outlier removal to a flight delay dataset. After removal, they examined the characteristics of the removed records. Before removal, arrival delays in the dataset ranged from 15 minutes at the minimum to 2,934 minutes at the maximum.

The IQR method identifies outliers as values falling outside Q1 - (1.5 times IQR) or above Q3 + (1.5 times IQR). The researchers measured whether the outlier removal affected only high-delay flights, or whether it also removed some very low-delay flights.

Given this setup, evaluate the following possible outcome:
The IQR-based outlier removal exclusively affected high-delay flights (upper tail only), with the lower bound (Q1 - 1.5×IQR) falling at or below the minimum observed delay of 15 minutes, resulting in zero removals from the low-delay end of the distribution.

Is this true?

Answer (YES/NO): YES